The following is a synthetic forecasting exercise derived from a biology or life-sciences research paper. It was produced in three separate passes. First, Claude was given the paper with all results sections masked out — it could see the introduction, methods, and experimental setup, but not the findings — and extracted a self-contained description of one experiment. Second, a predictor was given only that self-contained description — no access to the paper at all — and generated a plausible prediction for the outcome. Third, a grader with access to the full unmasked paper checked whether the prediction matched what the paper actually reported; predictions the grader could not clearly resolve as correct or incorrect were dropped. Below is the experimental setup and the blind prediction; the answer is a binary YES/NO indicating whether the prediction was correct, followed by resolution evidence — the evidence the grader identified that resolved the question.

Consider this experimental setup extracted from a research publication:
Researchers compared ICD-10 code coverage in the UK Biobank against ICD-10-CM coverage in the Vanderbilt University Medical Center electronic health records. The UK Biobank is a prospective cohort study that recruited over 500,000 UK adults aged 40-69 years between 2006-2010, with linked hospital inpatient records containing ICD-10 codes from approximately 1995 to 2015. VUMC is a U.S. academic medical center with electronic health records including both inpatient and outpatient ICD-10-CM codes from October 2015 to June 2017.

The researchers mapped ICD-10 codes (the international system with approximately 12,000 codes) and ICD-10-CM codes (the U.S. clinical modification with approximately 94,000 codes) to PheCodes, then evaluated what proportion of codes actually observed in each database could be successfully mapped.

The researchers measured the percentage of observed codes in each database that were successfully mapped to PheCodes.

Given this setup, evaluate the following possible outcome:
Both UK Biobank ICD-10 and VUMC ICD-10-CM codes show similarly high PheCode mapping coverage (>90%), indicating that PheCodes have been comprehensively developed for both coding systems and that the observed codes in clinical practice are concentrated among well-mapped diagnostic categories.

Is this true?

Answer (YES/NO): YES